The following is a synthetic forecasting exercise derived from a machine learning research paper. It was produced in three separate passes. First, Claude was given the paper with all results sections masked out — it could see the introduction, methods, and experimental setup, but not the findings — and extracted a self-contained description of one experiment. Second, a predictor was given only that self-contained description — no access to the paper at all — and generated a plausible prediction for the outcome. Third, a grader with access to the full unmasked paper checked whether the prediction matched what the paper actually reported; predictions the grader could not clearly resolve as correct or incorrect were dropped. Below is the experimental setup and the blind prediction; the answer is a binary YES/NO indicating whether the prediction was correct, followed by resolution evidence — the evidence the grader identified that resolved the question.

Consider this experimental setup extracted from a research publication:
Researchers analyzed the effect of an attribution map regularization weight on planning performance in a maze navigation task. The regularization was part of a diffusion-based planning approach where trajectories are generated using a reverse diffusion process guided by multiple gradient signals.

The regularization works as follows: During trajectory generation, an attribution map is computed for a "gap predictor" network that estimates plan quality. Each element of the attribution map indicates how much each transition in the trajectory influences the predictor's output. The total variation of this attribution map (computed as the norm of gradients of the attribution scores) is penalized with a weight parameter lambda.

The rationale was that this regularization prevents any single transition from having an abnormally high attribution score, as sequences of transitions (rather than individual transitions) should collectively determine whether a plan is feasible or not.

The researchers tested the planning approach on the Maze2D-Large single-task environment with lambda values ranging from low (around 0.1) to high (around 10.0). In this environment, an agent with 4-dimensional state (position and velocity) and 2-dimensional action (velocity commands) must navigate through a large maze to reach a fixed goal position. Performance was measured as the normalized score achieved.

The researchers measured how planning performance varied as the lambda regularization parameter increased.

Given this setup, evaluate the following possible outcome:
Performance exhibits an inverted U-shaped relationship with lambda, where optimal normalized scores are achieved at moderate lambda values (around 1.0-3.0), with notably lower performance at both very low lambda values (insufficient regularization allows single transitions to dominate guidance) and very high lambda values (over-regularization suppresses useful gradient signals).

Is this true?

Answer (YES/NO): YES